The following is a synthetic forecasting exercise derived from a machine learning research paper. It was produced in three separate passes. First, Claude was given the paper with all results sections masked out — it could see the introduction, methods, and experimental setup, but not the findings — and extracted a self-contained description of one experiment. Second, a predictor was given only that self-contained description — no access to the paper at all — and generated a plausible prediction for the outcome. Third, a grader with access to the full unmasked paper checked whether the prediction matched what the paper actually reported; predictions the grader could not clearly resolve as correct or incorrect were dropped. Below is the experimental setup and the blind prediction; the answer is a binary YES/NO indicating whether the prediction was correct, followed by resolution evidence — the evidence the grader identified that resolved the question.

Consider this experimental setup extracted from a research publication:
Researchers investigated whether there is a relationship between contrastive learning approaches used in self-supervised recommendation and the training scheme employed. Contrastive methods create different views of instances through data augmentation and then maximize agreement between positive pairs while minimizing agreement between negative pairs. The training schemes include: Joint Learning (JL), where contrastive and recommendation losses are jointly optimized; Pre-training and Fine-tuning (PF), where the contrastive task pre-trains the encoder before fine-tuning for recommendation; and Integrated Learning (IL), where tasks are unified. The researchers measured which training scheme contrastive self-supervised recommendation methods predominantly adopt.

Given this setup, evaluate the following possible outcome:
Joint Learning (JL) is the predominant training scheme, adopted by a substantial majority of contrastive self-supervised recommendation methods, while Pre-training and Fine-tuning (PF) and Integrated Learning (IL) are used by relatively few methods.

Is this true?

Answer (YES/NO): YES